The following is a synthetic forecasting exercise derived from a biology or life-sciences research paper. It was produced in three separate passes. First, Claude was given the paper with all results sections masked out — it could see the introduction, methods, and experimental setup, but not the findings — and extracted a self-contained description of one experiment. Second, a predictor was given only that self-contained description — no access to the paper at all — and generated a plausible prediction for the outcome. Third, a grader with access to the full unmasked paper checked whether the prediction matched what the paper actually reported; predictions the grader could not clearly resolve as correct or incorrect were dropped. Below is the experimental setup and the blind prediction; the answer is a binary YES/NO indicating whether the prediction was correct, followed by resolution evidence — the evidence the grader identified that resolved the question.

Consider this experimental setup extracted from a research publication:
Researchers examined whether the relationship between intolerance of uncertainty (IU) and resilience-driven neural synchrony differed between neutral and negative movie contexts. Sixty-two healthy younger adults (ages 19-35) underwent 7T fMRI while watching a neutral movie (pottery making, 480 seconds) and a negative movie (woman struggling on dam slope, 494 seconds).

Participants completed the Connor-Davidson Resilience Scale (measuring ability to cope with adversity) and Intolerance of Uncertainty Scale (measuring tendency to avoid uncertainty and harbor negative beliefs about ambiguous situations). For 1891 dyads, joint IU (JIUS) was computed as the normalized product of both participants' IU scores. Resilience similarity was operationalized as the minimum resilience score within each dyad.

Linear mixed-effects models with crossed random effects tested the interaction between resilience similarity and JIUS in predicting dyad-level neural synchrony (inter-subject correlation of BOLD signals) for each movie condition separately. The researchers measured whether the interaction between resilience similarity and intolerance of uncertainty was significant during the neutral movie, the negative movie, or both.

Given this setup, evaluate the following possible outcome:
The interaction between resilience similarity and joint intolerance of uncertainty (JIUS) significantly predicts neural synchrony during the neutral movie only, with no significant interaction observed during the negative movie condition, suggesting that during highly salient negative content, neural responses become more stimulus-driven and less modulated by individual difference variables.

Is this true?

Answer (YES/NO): NO